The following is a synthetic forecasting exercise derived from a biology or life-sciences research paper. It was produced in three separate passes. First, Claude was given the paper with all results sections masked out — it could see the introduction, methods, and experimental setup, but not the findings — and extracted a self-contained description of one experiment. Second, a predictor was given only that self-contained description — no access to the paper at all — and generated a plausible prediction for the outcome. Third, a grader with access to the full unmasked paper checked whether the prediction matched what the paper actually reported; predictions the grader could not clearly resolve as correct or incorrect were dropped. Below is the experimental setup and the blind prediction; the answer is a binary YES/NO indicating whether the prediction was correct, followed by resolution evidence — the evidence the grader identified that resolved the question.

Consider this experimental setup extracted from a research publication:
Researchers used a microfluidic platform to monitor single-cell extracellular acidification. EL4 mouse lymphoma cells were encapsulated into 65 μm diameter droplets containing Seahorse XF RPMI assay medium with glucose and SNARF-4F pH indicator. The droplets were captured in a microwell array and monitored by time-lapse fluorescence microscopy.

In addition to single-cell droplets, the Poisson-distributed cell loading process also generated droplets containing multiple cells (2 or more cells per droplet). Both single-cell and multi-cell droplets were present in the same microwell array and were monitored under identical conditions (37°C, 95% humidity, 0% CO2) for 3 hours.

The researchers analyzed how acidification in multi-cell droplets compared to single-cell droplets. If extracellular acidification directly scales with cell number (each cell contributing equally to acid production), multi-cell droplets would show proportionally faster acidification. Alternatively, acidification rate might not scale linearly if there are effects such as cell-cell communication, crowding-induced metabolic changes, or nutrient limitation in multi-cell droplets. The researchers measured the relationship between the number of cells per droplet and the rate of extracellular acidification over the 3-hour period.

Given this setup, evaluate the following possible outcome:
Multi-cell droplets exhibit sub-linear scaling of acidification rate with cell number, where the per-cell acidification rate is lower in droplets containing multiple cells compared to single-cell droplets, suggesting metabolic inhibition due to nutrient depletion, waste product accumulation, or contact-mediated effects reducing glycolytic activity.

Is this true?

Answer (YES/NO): YES